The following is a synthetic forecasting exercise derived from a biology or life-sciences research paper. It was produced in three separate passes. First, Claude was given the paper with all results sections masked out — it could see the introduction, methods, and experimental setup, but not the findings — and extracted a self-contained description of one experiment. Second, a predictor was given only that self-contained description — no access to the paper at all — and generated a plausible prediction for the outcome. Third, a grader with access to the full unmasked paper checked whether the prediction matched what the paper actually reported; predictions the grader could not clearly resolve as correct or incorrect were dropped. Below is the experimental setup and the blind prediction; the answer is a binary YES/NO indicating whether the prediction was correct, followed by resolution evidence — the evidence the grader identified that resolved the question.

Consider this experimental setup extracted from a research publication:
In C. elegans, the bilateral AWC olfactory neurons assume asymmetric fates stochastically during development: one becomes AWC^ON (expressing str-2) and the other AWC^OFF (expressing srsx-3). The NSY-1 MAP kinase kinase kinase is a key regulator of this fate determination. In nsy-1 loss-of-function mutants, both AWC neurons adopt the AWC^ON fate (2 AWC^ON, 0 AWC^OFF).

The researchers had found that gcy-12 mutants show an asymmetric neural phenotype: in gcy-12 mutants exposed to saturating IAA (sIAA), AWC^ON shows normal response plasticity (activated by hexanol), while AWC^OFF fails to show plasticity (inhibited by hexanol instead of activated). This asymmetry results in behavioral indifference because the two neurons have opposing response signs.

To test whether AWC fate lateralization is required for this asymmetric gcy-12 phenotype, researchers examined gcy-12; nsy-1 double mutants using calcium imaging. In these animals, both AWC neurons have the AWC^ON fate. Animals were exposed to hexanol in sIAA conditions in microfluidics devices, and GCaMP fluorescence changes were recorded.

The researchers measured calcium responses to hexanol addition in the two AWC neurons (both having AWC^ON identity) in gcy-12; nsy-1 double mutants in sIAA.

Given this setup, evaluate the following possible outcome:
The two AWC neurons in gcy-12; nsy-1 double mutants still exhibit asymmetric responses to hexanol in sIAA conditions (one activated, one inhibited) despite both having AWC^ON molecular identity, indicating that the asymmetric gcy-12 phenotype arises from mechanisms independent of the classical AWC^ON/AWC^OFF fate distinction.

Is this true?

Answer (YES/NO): NO